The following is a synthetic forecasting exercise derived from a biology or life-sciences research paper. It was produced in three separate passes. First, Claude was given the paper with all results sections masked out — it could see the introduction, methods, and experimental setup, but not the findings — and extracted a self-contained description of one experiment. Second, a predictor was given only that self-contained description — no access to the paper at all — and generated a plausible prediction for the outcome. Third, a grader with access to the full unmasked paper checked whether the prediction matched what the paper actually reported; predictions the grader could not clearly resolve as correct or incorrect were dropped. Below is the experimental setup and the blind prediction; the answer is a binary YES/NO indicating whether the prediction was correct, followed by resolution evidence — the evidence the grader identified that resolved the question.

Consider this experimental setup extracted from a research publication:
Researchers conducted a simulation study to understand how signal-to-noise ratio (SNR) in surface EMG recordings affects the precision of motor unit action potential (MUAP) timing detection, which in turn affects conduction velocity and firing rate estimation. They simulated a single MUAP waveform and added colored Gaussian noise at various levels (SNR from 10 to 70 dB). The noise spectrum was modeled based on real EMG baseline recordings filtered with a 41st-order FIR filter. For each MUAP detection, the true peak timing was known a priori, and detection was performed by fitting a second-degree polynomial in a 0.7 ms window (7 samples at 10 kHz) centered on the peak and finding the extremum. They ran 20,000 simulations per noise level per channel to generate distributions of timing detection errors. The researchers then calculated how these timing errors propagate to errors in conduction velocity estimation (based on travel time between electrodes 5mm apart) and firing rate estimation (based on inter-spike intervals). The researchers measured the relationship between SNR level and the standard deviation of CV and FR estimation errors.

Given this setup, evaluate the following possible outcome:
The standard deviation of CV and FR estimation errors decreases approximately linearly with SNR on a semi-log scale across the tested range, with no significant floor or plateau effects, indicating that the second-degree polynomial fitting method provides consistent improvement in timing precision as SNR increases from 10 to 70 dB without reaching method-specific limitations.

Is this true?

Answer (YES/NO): YES